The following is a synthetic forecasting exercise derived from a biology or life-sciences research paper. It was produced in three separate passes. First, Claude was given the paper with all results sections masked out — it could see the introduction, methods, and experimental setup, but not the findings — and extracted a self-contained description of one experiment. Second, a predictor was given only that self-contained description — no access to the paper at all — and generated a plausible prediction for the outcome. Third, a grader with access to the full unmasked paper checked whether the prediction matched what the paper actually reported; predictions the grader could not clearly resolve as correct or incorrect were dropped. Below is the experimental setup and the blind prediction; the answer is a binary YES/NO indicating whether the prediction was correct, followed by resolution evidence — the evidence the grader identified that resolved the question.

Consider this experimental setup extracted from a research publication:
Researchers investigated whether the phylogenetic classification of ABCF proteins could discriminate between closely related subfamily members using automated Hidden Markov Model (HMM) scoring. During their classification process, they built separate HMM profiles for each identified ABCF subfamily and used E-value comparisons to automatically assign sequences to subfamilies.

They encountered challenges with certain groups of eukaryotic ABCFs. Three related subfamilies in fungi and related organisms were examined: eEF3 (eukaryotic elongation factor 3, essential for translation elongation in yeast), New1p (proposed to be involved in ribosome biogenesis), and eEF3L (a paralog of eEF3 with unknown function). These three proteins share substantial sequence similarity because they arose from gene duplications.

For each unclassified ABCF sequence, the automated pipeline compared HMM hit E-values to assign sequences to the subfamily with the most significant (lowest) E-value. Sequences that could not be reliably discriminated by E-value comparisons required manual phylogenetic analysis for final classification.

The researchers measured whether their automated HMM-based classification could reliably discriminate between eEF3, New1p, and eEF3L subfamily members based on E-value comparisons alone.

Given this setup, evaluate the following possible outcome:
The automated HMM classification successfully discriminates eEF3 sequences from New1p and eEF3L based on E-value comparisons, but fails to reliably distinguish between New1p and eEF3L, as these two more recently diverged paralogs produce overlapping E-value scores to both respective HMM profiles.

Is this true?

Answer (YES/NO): NO